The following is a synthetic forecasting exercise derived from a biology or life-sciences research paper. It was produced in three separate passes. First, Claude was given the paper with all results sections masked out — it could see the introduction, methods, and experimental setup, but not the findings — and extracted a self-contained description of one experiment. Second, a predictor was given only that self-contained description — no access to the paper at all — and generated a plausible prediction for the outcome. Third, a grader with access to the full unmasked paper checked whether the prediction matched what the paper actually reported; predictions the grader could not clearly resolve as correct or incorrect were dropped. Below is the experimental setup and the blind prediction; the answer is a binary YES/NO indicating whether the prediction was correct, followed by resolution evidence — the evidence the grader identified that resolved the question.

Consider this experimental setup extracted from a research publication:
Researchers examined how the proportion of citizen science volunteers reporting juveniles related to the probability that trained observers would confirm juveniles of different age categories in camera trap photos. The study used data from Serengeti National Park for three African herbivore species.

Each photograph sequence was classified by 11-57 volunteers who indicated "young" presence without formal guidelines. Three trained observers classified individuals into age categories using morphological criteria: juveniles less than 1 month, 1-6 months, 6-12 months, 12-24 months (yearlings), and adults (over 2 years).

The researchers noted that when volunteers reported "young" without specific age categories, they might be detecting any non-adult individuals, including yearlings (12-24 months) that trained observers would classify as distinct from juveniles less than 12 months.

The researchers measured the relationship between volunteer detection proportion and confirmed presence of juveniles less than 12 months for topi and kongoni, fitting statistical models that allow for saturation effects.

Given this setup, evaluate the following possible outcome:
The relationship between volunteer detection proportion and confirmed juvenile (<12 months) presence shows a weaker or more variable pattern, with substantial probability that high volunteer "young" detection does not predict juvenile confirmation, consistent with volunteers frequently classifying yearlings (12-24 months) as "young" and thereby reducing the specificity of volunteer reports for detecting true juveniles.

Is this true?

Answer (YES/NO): NO